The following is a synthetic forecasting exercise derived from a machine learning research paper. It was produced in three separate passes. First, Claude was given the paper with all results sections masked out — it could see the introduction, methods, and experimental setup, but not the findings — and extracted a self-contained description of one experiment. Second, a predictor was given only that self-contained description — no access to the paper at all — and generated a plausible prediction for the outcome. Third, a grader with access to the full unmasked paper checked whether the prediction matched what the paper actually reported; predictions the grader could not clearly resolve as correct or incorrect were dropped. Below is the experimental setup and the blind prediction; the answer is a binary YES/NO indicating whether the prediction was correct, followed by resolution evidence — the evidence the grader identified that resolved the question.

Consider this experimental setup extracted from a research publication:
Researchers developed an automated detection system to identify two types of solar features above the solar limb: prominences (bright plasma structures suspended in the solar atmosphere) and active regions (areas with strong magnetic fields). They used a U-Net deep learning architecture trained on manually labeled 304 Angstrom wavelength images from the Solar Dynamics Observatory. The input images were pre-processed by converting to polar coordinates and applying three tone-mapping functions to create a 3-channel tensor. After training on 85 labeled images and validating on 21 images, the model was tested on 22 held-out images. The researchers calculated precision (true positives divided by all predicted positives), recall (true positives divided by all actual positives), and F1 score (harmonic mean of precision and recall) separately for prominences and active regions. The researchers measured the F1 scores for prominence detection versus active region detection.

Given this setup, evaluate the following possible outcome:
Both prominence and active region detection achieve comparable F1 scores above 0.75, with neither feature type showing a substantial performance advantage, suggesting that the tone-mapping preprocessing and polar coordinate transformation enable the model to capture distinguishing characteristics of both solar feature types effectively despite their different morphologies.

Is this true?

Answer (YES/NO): NO